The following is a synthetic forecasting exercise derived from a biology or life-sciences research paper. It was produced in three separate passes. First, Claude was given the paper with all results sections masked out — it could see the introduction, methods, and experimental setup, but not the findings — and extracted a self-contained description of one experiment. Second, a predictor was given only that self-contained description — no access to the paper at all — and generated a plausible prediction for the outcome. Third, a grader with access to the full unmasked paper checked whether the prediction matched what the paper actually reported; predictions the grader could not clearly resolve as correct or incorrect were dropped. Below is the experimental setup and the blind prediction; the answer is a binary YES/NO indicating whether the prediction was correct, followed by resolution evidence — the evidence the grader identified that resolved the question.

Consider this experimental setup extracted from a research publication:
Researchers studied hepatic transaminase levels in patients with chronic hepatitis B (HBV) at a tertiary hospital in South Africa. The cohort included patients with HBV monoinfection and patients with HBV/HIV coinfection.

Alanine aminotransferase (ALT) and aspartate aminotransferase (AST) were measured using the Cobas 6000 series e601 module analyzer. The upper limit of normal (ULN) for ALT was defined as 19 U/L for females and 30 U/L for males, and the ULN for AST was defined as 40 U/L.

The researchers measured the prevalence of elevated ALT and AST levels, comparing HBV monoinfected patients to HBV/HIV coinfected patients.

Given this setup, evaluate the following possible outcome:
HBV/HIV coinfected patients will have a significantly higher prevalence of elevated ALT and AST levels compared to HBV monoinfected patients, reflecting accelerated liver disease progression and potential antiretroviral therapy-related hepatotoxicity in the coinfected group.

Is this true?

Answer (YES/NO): NO